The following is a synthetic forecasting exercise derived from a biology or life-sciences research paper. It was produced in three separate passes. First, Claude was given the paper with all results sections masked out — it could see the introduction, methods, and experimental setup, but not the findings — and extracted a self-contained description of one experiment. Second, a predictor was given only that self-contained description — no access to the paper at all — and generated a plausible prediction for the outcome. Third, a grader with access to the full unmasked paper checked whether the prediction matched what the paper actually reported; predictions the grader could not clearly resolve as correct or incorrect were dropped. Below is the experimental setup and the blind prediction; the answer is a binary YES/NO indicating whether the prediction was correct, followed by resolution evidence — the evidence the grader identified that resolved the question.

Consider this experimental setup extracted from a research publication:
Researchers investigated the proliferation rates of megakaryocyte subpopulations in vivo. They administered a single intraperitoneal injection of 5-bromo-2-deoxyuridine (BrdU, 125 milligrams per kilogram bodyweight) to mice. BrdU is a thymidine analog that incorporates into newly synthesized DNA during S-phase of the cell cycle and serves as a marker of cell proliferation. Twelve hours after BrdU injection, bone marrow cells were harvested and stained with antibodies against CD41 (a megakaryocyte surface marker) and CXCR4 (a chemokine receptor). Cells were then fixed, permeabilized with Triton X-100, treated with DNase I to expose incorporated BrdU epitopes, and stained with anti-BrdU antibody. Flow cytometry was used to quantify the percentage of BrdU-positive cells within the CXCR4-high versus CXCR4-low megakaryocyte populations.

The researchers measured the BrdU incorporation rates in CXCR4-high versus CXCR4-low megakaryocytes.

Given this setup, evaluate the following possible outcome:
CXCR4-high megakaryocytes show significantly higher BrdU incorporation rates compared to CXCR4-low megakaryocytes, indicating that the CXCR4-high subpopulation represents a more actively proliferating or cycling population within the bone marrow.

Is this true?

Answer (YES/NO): NO